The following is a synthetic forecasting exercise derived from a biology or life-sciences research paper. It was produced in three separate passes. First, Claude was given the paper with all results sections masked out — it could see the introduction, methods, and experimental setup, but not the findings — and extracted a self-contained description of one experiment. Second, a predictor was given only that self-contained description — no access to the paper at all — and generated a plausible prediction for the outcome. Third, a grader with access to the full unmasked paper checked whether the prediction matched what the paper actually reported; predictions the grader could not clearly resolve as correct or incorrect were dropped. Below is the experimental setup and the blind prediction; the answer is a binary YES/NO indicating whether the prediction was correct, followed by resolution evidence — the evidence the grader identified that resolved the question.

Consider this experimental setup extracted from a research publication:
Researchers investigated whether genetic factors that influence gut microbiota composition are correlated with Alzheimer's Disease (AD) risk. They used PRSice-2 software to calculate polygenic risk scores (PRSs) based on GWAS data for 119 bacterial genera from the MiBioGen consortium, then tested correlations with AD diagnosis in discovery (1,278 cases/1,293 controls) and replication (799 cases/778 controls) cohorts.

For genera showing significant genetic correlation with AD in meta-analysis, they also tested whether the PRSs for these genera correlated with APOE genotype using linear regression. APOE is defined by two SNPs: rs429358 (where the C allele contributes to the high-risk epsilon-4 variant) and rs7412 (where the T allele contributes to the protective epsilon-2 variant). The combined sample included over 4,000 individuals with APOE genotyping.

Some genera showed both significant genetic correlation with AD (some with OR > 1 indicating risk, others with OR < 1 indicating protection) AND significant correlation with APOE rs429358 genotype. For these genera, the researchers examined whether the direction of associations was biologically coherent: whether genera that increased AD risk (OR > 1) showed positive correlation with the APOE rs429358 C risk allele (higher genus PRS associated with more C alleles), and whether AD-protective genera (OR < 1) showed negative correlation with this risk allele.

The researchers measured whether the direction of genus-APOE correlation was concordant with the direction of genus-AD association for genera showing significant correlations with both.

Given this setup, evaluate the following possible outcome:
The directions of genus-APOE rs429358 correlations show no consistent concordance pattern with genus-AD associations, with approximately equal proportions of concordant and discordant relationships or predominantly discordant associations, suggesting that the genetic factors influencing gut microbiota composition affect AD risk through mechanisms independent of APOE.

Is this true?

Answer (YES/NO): NO